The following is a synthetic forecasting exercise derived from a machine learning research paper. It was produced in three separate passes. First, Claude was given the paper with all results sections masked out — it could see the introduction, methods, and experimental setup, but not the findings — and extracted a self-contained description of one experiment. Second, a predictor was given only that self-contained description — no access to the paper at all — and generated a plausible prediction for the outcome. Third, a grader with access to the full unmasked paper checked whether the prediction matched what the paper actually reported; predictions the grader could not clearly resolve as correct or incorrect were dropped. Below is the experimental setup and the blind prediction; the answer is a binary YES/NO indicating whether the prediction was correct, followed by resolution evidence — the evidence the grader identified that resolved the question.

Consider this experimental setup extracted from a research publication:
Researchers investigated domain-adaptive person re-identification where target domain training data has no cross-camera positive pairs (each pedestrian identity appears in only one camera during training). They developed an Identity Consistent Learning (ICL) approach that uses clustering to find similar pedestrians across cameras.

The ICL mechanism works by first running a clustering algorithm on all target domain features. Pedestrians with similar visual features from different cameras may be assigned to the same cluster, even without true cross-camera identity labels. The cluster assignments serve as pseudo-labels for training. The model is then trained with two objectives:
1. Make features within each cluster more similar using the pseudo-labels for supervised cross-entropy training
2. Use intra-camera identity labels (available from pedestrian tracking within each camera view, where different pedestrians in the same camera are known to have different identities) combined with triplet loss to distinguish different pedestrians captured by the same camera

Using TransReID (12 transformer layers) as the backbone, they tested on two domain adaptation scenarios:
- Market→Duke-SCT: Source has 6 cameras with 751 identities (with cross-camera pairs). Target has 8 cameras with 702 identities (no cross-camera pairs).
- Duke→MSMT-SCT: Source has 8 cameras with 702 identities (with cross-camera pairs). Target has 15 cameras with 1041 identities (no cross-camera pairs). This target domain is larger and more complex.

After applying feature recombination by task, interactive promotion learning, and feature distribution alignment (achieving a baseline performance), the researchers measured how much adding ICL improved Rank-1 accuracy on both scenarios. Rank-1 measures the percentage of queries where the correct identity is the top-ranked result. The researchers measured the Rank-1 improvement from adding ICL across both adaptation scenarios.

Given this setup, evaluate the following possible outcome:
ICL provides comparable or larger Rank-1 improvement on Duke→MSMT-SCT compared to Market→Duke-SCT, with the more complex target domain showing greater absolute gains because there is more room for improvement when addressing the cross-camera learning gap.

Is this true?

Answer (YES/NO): YES